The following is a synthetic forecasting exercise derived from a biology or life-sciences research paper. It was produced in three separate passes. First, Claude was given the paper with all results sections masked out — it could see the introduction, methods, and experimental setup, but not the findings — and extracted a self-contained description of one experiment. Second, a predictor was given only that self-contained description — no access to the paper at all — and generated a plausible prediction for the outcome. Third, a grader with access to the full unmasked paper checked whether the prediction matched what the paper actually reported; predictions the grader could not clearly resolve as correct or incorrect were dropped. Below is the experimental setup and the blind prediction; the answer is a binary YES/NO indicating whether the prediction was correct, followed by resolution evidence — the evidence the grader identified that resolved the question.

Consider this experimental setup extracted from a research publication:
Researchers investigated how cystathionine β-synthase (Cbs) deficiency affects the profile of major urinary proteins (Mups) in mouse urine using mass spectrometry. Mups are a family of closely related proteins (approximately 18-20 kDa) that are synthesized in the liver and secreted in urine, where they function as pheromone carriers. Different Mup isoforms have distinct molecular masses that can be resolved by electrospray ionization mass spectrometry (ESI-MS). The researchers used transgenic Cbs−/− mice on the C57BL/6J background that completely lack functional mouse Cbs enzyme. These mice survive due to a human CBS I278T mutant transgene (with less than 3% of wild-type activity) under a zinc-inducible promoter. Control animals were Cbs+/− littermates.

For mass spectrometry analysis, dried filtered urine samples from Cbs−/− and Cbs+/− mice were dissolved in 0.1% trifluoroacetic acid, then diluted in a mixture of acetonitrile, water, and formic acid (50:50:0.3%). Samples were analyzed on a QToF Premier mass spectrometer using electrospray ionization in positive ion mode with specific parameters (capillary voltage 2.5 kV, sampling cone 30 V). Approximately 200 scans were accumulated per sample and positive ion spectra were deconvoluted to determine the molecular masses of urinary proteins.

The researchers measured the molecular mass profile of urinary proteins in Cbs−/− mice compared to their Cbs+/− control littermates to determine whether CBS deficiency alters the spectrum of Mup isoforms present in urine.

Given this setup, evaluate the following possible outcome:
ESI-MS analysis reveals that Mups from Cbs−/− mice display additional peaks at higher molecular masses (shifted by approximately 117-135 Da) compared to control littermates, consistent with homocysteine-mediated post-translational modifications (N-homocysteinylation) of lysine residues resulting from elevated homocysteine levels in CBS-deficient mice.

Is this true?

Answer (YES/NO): NO